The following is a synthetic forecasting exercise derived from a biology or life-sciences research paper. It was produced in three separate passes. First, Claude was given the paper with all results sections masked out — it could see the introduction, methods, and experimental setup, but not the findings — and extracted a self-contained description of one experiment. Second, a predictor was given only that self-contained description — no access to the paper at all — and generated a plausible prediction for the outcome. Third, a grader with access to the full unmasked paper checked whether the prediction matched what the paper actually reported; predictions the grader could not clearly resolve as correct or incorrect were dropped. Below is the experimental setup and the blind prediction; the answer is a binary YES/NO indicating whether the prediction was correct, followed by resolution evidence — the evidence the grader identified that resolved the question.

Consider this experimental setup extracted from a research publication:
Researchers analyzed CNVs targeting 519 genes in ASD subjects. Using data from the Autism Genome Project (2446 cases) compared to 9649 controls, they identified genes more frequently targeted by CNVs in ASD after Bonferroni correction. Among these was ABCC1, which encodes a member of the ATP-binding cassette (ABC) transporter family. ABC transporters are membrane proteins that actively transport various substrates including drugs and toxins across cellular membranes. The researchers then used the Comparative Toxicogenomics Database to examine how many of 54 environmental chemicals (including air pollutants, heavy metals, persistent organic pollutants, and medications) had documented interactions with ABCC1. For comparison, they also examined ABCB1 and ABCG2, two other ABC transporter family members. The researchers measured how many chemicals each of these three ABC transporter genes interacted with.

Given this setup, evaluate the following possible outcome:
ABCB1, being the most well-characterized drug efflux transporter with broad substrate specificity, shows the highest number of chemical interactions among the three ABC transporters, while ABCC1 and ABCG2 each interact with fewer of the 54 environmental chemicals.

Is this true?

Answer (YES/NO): NO